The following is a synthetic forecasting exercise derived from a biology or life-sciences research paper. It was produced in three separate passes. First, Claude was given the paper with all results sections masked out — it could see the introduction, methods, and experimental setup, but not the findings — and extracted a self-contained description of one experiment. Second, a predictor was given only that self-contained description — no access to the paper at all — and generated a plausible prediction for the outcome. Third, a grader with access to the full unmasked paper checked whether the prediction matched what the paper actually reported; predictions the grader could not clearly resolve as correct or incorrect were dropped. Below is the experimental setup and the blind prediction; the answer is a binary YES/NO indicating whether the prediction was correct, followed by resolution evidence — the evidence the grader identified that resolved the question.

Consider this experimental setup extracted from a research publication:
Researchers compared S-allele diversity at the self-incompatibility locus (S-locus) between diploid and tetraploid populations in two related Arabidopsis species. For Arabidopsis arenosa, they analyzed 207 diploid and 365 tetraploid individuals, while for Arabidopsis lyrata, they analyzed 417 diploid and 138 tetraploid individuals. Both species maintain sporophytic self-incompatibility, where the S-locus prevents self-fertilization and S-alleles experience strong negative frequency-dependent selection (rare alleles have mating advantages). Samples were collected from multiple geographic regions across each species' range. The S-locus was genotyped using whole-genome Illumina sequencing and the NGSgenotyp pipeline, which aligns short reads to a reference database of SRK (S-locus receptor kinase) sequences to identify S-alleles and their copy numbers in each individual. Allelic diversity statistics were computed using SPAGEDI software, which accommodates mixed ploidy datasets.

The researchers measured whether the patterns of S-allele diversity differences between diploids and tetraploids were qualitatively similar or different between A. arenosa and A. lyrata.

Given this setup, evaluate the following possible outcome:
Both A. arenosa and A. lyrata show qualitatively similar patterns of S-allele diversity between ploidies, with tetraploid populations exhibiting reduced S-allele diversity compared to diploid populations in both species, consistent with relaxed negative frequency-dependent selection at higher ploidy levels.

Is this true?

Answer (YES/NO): NO